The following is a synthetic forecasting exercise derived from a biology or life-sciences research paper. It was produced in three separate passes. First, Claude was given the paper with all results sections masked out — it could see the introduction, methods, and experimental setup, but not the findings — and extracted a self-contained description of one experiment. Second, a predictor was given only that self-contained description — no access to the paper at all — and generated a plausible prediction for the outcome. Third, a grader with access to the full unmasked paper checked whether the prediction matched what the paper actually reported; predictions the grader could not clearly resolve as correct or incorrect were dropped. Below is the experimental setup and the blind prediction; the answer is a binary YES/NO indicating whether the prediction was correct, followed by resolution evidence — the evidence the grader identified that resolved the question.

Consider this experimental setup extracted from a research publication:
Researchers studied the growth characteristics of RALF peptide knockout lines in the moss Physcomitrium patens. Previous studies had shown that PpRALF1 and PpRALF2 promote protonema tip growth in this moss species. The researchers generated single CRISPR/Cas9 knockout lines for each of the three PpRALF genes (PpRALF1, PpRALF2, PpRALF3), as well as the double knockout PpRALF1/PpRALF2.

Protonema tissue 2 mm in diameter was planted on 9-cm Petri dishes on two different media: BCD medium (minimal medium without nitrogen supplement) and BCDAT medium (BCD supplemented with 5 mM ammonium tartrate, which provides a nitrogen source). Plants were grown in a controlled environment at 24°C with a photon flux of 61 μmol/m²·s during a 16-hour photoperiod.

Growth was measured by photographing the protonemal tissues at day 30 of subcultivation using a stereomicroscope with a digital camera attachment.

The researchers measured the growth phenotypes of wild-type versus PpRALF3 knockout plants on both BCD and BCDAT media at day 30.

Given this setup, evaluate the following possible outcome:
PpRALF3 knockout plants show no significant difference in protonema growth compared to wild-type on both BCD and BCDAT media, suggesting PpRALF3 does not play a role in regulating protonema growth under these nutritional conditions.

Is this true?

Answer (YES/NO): NO